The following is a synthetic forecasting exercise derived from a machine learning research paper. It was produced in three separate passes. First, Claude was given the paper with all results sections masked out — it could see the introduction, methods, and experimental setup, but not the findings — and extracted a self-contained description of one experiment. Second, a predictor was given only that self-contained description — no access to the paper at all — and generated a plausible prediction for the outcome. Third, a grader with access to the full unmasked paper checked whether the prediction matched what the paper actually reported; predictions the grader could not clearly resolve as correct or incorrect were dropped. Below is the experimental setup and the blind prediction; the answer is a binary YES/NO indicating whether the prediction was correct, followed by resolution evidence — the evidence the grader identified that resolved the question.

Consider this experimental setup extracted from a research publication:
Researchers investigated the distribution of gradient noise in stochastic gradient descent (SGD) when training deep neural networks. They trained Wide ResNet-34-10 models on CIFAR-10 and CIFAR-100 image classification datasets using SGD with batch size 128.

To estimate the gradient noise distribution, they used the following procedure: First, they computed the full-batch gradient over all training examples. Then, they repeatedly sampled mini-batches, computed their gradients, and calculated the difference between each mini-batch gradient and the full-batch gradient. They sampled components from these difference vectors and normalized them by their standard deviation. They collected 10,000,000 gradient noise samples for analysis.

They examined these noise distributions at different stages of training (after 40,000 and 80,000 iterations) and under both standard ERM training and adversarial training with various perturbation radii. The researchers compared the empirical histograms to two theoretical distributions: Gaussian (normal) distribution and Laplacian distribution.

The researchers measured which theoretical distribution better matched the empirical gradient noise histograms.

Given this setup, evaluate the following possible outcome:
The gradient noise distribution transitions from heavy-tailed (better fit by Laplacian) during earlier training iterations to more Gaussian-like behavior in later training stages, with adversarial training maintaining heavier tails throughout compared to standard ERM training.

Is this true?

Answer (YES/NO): NO